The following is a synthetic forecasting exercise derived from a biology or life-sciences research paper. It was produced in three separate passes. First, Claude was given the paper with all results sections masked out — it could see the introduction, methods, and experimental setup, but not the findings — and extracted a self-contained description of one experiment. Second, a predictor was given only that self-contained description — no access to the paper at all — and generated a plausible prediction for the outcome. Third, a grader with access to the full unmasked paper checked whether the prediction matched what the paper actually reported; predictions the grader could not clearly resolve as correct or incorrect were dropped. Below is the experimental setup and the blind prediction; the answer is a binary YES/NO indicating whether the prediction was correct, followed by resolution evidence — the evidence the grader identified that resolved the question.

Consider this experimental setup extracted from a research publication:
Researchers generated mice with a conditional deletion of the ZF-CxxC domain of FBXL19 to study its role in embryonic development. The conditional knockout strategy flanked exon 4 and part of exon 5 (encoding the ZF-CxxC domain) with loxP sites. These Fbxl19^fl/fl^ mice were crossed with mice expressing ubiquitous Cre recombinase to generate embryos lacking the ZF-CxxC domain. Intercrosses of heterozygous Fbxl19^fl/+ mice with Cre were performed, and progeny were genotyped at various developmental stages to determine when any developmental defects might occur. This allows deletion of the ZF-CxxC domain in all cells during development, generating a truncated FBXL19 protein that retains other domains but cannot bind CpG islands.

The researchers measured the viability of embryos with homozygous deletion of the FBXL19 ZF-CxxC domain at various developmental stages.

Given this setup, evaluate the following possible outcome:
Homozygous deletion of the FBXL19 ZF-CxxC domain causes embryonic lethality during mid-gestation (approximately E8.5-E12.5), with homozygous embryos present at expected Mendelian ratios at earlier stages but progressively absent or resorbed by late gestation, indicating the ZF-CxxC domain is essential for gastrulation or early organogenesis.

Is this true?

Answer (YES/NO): YES